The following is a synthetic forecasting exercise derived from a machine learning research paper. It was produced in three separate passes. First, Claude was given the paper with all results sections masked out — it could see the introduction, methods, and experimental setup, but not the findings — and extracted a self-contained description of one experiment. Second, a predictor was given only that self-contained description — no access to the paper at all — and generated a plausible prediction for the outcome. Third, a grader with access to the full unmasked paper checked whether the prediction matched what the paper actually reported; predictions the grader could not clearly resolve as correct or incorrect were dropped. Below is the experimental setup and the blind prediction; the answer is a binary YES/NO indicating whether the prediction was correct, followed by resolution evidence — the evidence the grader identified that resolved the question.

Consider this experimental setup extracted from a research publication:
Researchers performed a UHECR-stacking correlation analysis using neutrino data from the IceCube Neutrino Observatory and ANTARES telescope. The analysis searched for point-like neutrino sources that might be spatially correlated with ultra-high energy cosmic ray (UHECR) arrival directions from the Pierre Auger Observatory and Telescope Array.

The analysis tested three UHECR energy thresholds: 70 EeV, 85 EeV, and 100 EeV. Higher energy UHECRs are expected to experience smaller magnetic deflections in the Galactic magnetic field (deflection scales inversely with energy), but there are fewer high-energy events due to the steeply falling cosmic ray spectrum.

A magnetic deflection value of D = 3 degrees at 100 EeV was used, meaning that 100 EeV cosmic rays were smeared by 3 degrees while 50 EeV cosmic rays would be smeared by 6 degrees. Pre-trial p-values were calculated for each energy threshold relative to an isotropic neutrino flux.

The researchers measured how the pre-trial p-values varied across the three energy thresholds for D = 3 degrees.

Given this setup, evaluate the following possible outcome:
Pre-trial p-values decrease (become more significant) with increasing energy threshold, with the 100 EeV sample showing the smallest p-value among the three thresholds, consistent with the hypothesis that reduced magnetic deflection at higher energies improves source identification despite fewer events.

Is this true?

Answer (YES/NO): NO